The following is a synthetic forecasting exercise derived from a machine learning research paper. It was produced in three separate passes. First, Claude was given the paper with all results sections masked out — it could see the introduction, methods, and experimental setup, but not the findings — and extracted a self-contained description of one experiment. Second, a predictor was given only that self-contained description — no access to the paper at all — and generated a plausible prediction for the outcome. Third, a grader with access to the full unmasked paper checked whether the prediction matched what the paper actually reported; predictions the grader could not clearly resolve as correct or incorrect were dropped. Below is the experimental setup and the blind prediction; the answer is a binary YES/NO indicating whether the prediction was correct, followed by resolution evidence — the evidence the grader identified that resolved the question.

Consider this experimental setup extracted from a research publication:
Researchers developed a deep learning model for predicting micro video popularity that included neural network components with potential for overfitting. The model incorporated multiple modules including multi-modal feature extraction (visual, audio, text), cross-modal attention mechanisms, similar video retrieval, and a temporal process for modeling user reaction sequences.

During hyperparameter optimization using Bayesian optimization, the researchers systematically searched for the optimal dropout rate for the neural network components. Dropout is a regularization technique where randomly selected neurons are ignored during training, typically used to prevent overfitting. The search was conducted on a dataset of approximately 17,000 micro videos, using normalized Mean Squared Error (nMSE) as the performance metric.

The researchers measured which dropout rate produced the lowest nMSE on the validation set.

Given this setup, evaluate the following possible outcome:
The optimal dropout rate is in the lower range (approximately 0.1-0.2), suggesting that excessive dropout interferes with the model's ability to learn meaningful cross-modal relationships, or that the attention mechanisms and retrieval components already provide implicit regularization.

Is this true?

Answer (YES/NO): NO